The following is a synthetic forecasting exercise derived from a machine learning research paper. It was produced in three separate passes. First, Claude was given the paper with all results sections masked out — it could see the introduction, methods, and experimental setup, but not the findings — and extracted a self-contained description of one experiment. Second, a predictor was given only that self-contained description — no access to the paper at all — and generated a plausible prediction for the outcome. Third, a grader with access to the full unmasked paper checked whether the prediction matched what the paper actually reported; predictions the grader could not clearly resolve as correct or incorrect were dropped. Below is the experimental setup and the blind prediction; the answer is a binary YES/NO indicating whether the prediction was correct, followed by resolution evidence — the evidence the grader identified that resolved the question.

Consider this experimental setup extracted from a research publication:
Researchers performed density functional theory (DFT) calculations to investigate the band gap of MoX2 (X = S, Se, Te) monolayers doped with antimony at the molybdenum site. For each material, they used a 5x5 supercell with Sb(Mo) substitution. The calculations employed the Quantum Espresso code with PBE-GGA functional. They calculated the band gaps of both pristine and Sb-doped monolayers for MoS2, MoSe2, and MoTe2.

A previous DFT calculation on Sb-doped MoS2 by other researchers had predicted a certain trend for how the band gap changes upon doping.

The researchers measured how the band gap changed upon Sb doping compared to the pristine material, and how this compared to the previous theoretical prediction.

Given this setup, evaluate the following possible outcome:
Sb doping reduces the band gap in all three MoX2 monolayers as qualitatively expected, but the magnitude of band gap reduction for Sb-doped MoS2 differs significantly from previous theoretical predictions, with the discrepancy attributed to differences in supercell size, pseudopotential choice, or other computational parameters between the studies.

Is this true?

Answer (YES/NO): NO